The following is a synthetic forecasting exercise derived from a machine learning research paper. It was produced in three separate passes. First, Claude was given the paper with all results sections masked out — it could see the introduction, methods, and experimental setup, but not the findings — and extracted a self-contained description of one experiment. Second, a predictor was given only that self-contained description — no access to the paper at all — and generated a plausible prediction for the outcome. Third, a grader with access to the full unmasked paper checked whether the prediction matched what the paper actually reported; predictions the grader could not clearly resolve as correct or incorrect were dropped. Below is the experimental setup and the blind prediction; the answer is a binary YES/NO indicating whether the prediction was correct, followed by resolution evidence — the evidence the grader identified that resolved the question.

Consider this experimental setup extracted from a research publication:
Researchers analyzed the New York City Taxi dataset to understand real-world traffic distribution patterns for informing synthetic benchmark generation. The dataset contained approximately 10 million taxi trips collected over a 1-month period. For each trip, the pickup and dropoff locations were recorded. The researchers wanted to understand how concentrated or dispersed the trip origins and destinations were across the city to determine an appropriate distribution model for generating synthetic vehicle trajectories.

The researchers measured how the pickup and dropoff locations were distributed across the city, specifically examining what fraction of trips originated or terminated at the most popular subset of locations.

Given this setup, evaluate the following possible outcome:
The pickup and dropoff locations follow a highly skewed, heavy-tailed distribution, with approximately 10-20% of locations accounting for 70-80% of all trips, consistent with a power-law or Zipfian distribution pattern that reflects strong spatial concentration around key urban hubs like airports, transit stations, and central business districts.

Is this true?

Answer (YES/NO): YES